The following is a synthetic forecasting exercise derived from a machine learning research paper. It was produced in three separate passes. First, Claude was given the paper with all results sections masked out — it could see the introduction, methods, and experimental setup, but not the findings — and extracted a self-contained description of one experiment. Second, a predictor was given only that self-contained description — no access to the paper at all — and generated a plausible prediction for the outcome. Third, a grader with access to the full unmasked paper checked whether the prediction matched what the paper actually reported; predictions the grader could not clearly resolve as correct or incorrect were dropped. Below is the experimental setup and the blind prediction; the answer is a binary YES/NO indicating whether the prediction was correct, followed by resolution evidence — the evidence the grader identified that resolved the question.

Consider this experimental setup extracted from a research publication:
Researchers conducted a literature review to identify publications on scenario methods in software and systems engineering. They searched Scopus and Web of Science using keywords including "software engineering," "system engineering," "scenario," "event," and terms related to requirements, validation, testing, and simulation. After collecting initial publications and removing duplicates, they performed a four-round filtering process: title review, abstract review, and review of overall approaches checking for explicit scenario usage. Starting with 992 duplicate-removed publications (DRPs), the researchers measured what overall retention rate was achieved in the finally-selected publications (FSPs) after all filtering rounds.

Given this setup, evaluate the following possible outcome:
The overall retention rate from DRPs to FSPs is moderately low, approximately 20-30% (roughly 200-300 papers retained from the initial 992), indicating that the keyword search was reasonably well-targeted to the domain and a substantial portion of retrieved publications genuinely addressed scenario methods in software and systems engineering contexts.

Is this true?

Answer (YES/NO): NO